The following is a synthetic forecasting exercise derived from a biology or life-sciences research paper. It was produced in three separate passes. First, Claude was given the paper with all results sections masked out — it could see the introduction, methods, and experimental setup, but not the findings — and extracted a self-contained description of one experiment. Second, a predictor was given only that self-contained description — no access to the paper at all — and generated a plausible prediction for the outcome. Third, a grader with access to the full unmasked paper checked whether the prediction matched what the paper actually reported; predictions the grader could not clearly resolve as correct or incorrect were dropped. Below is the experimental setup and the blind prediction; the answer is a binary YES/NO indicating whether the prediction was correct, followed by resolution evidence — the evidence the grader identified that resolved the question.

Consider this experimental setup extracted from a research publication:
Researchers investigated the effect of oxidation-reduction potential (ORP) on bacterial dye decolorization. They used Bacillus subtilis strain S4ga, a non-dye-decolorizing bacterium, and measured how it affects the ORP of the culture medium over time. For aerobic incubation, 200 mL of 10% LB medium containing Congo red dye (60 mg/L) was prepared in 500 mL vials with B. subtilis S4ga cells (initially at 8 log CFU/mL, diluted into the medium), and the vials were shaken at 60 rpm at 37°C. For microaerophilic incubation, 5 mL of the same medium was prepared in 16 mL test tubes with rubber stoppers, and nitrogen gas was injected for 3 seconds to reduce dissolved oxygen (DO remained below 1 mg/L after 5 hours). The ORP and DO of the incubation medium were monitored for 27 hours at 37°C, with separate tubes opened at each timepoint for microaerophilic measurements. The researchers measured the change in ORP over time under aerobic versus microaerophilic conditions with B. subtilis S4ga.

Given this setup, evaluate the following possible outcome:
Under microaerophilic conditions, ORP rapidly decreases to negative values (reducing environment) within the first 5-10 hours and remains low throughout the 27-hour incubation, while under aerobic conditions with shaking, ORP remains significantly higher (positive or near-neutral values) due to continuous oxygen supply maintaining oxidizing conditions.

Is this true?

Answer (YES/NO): NO